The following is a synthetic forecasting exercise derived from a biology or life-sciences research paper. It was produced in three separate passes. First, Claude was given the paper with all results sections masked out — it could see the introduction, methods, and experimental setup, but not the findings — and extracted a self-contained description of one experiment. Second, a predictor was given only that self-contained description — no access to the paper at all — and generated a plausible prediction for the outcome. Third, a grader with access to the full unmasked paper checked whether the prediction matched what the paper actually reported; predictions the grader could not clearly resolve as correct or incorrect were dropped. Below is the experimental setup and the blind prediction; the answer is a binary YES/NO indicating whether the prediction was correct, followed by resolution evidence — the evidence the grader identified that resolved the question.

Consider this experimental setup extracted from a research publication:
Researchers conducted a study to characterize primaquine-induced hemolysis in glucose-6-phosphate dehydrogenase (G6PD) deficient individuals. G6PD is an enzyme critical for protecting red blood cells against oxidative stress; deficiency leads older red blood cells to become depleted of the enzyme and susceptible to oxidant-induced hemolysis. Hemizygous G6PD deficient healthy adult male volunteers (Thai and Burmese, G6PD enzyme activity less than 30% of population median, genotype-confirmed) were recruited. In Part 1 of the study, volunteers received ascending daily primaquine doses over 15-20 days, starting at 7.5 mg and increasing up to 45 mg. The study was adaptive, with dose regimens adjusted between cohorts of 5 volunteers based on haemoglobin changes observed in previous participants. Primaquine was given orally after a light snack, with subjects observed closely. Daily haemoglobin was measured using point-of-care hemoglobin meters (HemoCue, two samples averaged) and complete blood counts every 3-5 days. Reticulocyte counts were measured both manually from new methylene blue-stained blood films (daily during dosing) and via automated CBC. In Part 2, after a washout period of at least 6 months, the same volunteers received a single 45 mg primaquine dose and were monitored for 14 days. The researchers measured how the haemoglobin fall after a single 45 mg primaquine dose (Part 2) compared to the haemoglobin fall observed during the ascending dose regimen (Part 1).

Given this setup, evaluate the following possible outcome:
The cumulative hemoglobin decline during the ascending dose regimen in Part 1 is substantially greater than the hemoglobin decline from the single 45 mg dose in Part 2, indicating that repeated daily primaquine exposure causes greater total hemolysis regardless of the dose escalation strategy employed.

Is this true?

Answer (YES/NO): NO